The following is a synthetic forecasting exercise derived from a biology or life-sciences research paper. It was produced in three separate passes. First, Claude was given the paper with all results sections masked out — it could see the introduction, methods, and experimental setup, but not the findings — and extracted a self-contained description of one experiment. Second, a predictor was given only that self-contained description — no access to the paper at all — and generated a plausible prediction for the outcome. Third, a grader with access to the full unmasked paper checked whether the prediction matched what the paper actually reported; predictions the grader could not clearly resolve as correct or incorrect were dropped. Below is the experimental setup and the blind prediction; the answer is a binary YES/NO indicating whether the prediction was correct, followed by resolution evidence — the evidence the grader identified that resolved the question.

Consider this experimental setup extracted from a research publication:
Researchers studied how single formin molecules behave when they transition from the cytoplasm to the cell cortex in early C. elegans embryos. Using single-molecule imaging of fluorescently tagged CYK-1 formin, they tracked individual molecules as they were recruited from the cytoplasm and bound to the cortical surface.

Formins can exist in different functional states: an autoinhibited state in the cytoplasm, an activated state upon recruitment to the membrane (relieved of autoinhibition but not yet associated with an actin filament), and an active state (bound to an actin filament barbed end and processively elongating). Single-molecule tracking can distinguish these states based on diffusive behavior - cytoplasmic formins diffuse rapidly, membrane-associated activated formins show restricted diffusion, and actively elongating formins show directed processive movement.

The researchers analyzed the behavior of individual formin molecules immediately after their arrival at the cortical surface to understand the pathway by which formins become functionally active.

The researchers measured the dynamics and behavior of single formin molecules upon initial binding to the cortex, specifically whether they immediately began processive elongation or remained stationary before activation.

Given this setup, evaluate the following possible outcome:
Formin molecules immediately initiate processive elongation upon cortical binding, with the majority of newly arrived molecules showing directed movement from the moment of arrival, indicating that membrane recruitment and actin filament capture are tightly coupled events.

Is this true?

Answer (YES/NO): NO